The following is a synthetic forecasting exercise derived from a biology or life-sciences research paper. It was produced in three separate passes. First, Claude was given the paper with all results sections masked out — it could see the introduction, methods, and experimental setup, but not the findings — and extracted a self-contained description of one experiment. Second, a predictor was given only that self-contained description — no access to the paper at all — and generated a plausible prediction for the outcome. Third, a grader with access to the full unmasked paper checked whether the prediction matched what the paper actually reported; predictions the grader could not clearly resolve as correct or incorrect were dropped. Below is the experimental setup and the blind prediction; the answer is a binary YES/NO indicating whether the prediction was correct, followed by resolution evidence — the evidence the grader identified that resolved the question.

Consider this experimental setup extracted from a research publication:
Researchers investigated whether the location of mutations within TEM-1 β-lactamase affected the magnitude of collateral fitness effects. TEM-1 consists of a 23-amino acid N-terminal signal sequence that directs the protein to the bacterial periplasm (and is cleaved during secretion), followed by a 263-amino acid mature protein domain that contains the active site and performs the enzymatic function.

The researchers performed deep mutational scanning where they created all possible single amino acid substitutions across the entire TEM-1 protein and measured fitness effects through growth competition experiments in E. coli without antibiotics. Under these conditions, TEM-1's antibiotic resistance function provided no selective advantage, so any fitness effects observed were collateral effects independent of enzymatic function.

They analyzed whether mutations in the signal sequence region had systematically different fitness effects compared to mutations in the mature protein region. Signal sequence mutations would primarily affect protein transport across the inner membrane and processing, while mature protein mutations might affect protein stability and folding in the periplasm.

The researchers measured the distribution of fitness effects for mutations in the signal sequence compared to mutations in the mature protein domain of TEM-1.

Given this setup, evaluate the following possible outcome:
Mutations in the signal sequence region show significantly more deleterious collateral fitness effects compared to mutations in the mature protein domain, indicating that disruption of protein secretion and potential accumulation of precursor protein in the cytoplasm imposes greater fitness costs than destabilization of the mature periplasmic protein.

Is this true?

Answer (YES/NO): NO